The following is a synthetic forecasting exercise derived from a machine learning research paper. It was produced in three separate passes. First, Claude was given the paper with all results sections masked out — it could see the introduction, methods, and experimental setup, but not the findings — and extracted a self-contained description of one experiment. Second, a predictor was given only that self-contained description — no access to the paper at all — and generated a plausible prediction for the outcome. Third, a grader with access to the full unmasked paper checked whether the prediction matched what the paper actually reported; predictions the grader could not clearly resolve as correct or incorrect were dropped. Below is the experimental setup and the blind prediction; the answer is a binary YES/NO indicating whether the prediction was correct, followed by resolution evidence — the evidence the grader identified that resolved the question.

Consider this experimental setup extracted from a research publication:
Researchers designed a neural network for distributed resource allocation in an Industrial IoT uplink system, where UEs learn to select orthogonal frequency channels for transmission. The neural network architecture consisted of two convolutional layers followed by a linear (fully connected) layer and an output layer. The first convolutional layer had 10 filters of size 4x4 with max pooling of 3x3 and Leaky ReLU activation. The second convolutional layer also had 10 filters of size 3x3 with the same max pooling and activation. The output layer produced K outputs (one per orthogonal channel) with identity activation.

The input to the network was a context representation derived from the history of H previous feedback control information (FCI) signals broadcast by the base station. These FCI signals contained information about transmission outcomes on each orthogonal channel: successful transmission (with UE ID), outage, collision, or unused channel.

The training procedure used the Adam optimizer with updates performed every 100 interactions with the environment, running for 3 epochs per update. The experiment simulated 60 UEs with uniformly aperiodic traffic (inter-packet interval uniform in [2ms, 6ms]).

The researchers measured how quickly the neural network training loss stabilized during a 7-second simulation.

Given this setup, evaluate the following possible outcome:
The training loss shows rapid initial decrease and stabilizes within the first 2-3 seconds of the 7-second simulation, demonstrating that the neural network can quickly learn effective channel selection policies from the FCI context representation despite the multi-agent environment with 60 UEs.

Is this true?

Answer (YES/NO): NO